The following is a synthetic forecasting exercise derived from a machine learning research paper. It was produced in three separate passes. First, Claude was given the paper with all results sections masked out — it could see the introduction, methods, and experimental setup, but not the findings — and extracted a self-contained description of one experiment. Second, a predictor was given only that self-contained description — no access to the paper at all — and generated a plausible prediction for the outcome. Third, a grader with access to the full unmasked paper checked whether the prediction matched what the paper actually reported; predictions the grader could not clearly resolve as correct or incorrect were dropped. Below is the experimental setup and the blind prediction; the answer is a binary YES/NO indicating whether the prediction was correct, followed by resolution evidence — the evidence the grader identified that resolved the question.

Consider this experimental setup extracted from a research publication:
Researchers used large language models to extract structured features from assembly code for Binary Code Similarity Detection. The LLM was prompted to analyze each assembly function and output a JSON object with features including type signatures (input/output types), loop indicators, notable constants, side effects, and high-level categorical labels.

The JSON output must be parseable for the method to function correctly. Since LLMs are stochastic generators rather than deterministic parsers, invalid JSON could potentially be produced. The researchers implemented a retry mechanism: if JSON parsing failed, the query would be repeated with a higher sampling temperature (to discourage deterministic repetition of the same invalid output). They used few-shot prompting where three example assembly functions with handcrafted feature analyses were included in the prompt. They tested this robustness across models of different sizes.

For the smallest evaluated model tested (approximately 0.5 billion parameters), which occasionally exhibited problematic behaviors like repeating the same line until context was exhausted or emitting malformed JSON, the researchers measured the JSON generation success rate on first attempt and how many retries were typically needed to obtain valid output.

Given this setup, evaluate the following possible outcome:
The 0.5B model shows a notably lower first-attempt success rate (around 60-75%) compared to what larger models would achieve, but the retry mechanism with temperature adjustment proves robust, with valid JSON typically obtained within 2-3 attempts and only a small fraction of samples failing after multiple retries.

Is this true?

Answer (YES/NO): NO